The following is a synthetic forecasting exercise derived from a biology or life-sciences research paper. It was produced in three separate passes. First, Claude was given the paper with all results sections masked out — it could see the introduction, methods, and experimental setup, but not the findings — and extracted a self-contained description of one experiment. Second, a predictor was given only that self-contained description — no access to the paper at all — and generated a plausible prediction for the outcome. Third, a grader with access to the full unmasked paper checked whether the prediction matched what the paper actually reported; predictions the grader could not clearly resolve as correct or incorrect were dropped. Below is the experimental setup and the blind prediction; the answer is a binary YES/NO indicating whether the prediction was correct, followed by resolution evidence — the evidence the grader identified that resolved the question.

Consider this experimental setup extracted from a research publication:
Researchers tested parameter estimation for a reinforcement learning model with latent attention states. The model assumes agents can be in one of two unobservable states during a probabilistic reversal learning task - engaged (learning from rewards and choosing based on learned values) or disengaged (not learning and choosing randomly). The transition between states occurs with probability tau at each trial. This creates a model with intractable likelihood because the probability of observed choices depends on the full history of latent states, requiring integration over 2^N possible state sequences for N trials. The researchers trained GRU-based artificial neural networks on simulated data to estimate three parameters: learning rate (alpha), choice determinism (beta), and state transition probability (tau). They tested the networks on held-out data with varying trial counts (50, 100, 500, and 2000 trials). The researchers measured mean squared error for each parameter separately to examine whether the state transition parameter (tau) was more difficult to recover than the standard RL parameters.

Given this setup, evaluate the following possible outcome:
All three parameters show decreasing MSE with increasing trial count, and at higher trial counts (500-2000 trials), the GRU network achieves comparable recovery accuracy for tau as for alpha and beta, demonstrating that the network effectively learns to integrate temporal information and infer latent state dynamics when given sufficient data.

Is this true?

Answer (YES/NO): NO